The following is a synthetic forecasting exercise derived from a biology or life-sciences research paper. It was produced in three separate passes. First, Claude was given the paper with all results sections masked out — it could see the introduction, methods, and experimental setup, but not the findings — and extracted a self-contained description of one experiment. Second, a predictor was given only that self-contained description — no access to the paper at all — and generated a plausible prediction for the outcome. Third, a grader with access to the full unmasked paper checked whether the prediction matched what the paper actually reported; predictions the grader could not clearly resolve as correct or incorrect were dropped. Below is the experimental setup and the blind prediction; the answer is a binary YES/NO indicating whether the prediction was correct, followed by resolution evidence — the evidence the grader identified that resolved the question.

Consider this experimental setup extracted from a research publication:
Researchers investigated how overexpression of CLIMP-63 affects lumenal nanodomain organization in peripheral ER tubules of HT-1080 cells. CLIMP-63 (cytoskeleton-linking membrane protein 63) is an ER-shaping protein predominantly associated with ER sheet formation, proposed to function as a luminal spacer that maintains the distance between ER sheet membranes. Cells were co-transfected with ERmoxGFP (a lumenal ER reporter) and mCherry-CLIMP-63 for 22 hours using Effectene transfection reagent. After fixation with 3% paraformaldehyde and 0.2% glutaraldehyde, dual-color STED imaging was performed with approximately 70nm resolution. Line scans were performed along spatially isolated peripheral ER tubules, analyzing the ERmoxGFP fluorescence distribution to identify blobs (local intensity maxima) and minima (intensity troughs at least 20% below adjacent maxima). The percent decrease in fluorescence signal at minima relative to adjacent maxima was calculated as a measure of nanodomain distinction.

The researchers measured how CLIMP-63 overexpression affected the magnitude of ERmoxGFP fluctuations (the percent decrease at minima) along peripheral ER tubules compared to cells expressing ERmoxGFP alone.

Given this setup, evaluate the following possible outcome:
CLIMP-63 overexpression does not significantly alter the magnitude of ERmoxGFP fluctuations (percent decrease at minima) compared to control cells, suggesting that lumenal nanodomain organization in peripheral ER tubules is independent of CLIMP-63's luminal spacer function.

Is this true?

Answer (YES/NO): NO